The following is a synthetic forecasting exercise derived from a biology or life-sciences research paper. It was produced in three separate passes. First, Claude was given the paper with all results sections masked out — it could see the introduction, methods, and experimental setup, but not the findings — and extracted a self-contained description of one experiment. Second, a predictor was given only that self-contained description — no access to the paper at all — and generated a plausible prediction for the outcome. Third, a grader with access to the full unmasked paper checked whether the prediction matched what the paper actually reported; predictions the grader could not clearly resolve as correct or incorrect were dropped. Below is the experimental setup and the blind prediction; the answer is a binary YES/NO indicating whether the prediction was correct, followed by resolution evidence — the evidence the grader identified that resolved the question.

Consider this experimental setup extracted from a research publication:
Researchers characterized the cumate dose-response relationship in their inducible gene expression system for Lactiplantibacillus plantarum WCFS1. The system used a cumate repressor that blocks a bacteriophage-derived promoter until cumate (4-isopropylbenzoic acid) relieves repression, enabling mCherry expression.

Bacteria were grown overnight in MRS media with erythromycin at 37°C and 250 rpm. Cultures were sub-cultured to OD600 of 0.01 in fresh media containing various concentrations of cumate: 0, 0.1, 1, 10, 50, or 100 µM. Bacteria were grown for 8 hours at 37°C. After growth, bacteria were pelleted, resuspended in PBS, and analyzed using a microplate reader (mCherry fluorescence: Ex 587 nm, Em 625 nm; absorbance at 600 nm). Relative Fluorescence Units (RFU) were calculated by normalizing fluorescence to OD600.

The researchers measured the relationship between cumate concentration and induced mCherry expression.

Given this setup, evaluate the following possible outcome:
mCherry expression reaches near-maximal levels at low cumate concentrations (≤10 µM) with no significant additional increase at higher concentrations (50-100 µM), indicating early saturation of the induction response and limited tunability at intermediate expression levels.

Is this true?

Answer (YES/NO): NO